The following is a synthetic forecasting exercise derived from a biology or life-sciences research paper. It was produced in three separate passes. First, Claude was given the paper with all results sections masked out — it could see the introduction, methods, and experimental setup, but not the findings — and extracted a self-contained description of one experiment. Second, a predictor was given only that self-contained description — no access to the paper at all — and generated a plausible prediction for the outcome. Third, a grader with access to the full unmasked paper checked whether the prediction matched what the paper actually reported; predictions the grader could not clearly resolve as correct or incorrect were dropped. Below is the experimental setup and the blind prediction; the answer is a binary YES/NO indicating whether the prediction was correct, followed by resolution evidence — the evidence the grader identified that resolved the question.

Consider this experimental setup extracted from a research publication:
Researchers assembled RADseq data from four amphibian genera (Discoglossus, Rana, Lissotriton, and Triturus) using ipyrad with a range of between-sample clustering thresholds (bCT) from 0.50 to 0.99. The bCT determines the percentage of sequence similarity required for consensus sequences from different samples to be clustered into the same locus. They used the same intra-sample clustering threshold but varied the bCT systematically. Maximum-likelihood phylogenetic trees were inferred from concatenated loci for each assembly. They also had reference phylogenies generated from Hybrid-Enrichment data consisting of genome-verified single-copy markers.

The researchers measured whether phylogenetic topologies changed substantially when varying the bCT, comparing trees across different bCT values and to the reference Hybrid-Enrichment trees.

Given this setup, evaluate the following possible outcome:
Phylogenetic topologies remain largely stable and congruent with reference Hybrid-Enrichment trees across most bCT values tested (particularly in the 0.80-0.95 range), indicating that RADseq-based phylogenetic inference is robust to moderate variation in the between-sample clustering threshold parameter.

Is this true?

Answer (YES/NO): YES